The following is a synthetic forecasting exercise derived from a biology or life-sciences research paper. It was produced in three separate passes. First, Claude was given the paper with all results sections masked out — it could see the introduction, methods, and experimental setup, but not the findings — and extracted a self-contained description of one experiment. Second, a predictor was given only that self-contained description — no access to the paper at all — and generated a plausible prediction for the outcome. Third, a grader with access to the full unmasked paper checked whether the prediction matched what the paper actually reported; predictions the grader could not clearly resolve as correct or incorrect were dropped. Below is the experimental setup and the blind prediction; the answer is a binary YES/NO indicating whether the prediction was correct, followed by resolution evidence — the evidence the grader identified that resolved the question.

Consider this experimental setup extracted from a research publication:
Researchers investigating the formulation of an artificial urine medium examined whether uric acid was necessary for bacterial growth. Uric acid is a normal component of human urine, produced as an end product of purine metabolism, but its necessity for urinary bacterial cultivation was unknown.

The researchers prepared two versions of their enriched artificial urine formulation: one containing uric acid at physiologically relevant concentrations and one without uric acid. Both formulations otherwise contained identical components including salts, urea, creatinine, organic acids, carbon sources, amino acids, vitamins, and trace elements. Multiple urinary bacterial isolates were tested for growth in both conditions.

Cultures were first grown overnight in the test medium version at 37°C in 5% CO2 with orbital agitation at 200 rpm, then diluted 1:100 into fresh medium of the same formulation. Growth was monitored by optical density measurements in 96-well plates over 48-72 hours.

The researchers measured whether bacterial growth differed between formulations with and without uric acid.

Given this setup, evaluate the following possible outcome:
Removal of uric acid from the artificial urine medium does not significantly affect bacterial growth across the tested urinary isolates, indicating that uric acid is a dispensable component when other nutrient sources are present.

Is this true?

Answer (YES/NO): NO